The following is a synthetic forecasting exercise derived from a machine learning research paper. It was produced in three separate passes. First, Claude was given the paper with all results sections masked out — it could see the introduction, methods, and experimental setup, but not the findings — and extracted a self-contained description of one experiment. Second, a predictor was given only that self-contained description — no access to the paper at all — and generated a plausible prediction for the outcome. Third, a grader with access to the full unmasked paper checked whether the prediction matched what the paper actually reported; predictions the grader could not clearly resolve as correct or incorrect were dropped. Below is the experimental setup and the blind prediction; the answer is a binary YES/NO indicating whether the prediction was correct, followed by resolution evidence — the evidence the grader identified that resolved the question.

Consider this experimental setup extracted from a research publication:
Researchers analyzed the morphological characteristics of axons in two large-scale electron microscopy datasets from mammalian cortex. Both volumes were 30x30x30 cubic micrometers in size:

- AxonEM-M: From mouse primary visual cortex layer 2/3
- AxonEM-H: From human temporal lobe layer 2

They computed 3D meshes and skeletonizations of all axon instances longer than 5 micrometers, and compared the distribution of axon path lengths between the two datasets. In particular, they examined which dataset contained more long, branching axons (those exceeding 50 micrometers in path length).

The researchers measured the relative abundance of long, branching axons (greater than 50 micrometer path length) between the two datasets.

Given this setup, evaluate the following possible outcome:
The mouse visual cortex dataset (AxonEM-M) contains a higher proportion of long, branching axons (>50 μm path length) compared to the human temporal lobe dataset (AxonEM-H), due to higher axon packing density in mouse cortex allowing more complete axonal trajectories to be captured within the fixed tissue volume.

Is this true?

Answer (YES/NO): NO